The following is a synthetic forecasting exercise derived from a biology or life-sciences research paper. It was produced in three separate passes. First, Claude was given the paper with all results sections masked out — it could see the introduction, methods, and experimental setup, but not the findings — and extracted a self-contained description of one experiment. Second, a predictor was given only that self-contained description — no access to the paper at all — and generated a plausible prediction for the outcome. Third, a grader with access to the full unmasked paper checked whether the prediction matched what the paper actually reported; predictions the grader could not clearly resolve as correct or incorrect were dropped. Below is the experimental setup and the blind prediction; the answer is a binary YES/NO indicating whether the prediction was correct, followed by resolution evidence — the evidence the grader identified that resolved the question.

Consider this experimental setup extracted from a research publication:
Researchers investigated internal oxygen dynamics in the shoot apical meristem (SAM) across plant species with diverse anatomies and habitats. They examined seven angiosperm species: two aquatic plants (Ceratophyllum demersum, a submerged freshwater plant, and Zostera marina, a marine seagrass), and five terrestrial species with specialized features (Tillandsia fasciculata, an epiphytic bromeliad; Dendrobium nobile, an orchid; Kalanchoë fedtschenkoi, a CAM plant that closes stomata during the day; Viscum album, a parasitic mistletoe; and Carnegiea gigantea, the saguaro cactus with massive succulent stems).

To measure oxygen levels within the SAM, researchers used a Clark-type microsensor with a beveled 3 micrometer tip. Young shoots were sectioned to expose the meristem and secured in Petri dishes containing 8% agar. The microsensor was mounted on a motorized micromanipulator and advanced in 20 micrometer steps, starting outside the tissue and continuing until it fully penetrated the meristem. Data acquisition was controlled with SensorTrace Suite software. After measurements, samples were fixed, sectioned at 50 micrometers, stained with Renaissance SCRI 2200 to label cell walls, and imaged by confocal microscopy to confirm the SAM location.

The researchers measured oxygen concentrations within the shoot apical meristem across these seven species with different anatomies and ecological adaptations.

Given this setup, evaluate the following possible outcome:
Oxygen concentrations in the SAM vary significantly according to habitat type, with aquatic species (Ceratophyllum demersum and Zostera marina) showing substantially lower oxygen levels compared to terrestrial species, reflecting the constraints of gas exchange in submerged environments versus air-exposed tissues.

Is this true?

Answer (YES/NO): NO